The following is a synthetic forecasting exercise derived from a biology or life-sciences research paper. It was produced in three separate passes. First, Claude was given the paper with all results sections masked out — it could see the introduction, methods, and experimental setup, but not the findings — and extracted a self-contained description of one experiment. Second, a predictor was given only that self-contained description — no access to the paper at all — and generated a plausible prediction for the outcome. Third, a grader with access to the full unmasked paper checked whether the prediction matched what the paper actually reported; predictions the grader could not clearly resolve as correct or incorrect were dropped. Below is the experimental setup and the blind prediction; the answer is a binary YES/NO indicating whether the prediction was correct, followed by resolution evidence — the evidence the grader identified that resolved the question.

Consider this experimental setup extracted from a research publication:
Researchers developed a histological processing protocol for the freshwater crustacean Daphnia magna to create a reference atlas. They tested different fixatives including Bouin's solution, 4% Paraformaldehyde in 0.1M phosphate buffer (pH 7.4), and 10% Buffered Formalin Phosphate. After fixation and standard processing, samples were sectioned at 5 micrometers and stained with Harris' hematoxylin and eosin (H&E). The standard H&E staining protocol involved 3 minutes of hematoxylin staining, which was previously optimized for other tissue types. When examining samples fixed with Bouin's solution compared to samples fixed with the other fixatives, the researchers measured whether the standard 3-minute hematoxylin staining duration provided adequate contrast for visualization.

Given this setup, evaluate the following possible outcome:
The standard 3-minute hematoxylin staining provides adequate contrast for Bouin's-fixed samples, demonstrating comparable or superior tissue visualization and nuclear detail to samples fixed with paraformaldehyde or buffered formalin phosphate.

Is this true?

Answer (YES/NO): NO